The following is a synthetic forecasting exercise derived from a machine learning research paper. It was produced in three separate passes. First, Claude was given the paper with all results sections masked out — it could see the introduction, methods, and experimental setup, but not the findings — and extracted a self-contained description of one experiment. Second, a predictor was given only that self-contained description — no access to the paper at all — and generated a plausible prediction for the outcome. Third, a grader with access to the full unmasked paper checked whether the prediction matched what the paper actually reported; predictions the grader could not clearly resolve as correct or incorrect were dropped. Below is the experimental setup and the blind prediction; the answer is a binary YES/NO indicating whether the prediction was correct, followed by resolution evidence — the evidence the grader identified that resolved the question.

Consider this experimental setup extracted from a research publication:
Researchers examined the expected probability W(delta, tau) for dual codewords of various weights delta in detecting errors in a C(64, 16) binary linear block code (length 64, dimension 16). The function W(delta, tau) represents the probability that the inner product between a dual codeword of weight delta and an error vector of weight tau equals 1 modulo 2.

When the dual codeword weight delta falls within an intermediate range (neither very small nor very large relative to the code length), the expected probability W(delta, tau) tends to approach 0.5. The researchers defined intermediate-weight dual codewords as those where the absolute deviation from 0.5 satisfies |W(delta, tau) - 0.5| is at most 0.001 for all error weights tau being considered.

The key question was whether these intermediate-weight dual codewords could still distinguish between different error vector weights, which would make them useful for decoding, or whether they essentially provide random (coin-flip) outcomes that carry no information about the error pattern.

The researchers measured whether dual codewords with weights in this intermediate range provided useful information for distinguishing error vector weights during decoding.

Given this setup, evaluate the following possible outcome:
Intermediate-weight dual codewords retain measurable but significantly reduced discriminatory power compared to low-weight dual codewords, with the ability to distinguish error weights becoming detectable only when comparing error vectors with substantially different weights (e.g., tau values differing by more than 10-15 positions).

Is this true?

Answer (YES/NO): NO